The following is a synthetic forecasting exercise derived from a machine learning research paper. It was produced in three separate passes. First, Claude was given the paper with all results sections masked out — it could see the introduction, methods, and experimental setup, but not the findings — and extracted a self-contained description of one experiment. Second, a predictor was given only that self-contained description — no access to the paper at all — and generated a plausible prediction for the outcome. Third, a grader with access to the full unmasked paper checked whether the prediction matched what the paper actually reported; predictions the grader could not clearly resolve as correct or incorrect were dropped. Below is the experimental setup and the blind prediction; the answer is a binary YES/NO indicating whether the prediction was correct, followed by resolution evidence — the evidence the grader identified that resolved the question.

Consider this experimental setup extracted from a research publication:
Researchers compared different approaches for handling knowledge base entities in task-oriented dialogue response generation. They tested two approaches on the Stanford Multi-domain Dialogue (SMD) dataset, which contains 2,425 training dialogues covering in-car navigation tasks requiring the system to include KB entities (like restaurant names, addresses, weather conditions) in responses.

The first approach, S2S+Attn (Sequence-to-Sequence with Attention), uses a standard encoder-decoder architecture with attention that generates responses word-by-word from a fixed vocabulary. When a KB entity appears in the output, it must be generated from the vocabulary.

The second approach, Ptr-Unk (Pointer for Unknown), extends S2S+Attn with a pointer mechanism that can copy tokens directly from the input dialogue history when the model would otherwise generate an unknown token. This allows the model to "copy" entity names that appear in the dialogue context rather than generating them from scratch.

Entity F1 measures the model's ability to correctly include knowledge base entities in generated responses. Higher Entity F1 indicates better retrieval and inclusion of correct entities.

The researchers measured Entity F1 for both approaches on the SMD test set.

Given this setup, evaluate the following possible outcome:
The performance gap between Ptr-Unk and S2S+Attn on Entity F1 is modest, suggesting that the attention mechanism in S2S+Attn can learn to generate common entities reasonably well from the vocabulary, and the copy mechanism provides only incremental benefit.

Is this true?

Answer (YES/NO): YES